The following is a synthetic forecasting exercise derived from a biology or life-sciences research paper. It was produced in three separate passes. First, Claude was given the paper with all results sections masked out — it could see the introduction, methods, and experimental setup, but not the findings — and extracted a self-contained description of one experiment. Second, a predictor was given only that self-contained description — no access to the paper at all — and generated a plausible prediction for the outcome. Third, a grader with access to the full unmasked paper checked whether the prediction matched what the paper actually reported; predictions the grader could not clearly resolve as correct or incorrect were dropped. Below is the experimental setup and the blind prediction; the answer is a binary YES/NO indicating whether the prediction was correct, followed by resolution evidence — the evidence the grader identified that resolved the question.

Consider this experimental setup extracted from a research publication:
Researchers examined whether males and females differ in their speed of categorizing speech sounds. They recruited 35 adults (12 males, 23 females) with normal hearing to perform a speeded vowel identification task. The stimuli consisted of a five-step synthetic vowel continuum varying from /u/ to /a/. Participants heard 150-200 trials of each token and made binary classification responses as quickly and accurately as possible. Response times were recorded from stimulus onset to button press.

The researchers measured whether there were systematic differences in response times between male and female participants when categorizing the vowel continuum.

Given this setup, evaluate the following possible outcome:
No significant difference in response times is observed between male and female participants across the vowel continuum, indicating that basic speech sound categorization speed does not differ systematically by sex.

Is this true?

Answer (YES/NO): NO